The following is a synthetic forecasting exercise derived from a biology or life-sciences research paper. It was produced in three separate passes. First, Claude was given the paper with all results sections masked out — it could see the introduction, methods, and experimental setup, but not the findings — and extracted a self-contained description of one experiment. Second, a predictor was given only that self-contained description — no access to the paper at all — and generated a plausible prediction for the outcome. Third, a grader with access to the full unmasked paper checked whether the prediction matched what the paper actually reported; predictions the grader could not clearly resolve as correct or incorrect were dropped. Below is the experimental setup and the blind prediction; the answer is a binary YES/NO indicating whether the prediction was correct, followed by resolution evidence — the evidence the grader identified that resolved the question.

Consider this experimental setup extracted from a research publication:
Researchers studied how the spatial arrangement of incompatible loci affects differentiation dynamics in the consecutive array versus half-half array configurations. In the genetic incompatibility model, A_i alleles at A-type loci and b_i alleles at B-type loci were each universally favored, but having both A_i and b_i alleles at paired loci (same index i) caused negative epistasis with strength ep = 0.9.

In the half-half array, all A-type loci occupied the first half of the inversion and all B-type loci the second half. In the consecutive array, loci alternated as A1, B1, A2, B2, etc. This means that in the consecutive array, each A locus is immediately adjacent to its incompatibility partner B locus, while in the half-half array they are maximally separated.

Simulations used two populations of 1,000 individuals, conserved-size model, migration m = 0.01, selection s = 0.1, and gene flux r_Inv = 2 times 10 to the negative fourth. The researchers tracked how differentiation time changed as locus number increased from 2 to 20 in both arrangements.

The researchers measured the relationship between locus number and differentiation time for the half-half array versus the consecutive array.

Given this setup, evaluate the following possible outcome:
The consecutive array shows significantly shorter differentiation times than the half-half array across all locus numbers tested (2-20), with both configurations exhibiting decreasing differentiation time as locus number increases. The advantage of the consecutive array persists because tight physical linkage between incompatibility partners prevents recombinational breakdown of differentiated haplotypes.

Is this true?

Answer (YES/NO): NO